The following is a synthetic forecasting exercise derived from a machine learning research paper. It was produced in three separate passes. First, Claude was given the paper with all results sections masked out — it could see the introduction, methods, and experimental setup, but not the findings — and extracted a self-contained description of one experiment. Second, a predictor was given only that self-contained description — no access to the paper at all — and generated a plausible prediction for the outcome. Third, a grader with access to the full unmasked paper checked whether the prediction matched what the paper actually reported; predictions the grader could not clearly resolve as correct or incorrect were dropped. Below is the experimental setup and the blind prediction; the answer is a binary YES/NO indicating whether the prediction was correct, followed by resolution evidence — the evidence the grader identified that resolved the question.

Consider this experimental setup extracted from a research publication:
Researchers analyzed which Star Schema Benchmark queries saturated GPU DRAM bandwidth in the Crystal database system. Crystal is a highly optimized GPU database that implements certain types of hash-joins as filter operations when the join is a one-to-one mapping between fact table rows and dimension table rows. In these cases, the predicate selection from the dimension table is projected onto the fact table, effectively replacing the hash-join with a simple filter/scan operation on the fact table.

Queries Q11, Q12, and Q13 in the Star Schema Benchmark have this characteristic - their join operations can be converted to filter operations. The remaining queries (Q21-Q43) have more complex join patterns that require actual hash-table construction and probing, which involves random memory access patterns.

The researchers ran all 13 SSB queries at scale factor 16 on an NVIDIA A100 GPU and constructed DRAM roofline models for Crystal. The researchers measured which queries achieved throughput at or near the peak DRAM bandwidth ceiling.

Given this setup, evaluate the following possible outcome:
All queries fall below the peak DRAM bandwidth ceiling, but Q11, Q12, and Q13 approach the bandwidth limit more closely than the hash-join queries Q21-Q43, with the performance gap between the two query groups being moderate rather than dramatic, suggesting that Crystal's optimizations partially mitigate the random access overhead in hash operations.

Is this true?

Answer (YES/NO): NO